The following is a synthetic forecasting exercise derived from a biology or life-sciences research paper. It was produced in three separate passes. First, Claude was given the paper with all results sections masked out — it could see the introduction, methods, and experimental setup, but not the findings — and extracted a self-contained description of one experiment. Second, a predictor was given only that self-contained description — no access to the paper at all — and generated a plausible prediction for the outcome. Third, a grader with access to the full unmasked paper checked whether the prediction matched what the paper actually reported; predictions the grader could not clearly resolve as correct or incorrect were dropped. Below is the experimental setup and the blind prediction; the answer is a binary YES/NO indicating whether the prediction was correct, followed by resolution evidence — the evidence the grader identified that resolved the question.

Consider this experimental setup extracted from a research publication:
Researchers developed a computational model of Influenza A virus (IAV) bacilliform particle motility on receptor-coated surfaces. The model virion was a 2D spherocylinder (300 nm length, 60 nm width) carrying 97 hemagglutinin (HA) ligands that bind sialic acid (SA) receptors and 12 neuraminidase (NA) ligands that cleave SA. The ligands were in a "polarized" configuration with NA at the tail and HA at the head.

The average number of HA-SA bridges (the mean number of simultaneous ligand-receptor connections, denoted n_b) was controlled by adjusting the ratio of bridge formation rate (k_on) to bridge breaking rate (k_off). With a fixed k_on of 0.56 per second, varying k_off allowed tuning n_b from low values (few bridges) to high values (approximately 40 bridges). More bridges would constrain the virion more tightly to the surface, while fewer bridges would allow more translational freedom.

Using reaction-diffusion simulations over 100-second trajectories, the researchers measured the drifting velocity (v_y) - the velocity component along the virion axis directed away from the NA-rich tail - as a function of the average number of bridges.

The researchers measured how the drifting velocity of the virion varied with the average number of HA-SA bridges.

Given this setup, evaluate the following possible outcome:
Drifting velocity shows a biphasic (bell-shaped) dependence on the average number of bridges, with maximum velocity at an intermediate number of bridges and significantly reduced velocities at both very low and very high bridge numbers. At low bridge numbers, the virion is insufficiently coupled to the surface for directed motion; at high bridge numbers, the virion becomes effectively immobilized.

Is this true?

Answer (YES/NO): NO